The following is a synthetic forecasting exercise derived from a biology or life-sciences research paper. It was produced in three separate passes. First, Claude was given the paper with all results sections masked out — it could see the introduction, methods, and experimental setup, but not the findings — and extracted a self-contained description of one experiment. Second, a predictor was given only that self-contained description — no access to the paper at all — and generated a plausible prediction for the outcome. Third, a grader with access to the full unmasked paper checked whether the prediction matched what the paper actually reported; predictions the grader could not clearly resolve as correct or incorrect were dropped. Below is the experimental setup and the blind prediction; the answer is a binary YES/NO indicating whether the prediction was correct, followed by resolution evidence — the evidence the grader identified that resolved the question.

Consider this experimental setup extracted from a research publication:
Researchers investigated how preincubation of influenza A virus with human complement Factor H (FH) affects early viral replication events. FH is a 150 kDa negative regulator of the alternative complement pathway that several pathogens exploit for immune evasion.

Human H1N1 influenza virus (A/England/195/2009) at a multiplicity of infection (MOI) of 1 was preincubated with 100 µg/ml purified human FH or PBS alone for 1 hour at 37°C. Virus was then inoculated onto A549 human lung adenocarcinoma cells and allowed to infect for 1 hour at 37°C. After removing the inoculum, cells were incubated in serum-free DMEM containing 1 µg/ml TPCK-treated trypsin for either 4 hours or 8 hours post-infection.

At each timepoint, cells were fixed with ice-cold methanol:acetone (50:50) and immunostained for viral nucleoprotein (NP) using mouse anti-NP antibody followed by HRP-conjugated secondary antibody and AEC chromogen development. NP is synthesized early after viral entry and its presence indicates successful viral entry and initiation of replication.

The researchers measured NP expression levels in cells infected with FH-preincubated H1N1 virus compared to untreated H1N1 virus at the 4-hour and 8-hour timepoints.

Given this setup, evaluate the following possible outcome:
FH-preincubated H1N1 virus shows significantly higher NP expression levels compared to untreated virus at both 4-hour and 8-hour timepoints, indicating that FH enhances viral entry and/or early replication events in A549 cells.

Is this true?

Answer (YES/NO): NO